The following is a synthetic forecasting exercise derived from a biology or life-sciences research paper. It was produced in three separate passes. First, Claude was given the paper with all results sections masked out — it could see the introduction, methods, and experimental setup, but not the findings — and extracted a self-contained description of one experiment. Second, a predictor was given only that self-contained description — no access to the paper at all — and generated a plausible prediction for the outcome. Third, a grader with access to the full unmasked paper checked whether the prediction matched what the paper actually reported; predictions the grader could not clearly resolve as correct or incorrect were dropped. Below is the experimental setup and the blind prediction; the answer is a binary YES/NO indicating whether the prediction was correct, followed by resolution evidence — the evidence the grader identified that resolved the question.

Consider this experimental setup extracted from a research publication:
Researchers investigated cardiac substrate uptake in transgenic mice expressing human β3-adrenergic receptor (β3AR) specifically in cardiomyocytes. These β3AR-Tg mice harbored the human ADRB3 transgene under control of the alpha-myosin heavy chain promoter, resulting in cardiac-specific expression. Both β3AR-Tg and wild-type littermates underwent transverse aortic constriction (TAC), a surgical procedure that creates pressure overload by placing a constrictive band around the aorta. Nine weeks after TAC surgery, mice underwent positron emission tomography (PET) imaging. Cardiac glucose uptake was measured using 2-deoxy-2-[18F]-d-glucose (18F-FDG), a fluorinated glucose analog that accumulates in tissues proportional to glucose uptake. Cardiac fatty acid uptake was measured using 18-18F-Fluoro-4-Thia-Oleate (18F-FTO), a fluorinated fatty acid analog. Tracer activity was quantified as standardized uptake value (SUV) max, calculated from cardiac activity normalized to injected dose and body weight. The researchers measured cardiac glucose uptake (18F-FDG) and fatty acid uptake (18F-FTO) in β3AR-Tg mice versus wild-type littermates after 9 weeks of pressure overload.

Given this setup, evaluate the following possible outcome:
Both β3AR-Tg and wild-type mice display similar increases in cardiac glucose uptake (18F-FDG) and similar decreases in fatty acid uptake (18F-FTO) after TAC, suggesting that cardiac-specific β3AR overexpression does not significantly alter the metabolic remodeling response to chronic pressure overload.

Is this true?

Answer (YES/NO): NO